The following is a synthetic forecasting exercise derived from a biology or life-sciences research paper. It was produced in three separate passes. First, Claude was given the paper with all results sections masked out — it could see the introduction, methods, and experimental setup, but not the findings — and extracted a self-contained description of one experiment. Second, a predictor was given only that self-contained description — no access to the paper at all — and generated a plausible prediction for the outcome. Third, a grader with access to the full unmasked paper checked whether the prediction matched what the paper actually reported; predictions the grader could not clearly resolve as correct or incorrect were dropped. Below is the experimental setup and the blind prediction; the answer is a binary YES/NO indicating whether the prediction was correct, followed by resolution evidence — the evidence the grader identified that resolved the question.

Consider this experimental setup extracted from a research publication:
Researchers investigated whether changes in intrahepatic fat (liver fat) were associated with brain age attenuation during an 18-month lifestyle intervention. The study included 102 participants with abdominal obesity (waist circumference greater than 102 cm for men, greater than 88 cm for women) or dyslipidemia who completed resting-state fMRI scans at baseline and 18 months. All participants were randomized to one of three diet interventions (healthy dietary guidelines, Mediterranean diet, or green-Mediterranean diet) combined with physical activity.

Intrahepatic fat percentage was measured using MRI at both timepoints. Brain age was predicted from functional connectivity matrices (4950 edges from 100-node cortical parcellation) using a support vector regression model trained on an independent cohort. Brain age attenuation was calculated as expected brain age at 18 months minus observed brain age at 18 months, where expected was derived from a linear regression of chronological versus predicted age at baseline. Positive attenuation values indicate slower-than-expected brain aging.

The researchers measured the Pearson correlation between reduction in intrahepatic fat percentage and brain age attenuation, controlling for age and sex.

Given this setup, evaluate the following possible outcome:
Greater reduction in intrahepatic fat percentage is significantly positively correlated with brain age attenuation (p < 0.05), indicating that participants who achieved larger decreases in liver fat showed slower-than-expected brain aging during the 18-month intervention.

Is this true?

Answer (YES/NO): YES